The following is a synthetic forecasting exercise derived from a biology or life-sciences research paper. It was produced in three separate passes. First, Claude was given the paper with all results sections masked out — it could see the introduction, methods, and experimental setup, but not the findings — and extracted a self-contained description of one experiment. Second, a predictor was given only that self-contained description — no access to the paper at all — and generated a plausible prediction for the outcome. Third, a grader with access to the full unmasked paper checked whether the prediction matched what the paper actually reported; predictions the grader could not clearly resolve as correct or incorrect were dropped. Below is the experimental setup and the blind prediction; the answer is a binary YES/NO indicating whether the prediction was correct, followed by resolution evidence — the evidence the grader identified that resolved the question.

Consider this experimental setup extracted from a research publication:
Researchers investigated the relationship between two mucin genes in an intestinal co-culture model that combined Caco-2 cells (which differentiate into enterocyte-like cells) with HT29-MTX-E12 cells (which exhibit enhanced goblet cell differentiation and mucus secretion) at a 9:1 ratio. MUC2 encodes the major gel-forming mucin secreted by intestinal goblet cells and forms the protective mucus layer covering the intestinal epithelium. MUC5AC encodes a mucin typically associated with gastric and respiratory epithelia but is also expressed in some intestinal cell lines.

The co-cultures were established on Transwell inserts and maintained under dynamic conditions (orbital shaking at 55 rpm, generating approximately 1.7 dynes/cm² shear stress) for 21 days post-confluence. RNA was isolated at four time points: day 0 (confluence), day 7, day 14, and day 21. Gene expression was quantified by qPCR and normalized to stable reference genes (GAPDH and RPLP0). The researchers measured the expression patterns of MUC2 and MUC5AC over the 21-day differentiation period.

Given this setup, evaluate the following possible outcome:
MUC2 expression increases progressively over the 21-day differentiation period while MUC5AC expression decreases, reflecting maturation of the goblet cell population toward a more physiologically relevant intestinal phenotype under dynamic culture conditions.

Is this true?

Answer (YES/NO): NO